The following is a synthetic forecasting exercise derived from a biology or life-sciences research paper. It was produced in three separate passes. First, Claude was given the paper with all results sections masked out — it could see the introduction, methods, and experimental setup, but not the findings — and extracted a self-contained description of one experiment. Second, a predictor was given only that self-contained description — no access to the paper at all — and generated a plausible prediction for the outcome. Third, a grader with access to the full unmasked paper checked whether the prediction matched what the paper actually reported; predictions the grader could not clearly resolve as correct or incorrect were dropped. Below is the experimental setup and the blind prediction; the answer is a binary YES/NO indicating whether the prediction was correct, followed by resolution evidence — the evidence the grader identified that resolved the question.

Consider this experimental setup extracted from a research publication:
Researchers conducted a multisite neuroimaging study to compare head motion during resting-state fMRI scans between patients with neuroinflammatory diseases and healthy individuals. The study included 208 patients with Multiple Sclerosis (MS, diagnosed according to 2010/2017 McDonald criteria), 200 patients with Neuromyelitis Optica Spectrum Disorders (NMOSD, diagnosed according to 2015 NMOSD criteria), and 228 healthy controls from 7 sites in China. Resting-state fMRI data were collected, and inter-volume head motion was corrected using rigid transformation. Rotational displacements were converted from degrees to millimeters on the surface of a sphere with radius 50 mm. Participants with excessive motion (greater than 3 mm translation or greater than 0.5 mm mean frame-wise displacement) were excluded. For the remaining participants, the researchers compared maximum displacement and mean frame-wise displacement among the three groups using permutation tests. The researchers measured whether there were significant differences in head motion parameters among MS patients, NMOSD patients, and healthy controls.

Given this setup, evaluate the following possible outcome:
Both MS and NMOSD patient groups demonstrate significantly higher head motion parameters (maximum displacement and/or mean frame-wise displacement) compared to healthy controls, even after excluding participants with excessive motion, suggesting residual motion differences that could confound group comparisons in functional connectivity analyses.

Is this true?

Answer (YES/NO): NO